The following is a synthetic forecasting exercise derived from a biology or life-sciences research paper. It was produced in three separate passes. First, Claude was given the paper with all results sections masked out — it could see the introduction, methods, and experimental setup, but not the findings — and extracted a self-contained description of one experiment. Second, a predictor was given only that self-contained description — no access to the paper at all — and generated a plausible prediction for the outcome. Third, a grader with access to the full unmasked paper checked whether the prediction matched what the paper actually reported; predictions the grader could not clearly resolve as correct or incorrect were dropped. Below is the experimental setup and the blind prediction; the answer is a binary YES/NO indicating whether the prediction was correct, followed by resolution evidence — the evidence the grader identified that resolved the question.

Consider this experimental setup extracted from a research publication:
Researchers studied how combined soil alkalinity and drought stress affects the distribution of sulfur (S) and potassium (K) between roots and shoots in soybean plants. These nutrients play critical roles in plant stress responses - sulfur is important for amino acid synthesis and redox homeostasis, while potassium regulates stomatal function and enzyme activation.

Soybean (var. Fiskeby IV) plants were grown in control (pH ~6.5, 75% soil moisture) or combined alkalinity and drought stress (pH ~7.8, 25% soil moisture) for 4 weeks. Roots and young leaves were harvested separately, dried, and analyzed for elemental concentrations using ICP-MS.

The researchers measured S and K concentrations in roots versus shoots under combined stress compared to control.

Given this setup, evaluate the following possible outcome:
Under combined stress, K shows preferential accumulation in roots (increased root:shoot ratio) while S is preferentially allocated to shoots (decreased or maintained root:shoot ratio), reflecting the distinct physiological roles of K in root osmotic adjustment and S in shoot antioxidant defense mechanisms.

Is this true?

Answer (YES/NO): NO